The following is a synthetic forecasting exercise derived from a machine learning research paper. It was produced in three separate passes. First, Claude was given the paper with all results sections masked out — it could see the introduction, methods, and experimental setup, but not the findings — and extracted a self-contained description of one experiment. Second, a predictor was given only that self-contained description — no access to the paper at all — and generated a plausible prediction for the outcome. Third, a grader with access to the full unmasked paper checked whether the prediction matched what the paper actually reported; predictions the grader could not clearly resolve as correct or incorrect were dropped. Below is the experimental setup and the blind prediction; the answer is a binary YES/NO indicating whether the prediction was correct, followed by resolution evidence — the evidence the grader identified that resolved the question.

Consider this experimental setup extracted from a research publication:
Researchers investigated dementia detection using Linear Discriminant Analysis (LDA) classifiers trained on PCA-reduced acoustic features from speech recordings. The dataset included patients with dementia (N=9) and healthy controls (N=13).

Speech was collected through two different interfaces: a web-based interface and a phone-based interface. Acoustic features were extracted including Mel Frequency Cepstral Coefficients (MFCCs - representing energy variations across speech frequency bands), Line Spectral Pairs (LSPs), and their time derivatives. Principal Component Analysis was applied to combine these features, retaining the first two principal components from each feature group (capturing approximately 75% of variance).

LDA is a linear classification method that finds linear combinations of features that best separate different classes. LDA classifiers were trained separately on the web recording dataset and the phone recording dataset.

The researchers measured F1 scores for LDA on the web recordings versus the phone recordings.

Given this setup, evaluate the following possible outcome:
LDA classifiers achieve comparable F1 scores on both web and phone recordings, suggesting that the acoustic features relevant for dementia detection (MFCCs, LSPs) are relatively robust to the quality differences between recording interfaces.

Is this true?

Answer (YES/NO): NO